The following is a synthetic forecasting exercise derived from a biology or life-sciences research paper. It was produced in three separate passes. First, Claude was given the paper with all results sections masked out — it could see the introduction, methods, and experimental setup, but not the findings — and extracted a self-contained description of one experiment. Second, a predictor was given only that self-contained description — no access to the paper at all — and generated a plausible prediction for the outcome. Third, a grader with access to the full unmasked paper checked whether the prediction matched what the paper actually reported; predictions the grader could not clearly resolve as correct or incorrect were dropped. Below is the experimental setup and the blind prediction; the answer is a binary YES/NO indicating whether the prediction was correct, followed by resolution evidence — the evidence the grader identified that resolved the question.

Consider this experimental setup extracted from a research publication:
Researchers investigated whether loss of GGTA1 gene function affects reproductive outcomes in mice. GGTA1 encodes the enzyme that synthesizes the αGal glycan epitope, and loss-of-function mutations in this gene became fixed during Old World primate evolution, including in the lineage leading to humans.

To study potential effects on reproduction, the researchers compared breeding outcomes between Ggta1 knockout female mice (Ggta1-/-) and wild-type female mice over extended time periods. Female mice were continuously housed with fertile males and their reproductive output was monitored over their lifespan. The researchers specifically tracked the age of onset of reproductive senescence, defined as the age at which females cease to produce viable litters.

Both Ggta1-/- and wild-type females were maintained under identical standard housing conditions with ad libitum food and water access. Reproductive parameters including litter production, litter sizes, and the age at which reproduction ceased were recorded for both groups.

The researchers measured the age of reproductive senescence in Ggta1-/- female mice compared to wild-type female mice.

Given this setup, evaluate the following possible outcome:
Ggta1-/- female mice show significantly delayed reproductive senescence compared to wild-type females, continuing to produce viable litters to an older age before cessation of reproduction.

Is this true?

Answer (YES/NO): NO